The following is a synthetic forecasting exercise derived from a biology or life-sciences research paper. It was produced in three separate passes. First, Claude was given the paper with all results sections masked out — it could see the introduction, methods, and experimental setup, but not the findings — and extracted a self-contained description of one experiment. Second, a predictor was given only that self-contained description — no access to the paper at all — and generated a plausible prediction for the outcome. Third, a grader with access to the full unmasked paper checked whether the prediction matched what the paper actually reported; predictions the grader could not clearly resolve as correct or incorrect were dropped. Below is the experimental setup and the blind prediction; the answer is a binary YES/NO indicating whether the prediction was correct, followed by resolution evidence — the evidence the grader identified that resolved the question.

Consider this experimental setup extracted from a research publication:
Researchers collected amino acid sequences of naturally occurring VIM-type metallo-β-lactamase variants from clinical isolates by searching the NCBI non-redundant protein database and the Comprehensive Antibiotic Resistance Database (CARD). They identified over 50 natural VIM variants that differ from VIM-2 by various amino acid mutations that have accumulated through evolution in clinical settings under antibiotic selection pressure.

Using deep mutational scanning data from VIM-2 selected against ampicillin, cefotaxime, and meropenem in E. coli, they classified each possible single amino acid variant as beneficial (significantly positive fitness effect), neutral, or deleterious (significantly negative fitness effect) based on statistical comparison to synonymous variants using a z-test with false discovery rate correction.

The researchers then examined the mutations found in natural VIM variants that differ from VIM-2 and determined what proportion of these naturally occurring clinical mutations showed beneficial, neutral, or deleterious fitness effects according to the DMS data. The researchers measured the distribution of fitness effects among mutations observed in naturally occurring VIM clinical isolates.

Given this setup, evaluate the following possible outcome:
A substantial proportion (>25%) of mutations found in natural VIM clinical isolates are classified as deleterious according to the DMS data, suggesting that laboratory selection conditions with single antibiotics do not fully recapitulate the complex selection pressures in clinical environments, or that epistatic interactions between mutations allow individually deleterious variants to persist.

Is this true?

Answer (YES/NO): NO